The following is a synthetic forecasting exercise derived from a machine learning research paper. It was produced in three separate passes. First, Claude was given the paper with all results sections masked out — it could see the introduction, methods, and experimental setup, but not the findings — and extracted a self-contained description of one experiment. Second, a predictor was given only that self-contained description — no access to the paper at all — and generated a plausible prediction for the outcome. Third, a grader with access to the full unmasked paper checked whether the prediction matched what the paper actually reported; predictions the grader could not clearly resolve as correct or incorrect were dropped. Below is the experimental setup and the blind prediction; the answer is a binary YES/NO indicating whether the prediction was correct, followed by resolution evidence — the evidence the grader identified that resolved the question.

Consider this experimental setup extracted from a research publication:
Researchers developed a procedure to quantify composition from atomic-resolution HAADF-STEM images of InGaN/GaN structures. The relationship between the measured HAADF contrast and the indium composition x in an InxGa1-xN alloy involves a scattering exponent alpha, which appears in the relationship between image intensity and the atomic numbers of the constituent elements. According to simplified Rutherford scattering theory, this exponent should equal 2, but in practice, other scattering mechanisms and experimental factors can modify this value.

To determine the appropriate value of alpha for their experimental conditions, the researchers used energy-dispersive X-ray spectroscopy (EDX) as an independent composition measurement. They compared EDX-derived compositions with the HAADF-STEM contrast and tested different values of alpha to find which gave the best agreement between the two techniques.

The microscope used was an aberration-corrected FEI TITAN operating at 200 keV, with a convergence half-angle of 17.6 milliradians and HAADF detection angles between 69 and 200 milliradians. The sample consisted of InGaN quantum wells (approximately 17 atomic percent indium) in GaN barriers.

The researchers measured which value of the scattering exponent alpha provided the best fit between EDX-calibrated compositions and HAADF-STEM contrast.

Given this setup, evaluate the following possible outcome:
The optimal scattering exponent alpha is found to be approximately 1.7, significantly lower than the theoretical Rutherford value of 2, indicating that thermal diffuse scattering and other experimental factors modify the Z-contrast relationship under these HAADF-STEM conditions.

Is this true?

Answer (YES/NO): YES